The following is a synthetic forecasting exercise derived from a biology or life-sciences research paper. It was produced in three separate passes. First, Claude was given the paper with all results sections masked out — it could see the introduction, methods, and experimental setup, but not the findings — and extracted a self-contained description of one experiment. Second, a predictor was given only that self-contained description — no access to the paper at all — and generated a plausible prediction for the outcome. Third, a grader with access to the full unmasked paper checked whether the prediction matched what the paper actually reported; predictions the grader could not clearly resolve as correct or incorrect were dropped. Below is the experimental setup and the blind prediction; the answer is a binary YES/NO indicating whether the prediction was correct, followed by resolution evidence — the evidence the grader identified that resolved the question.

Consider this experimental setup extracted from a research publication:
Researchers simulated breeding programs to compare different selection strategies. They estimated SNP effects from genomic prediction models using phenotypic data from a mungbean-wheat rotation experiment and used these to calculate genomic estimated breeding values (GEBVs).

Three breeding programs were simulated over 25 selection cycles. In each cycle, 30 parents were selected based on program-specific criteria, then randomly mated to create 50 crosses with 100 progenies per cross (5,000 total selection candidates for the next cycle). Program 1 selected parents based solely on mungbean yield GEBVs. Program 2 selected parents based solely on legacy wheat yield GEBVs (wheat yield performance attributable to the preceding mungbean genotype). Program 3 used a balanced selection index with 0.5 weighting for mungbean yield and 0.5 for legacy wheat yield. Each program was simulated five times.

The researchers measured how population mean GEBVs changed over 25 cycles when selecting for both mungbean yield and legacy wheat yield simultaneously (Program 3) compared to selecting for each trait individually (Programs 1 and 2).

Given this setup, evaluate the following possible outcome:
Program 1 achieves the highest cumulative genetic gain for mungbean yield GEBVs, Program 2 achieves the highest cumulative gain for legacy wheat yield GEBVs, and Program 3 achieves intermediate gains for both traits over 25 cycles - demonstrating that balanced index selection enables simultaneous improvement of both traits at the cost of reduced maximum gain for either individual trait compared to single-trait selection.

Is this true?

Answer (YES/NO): YES